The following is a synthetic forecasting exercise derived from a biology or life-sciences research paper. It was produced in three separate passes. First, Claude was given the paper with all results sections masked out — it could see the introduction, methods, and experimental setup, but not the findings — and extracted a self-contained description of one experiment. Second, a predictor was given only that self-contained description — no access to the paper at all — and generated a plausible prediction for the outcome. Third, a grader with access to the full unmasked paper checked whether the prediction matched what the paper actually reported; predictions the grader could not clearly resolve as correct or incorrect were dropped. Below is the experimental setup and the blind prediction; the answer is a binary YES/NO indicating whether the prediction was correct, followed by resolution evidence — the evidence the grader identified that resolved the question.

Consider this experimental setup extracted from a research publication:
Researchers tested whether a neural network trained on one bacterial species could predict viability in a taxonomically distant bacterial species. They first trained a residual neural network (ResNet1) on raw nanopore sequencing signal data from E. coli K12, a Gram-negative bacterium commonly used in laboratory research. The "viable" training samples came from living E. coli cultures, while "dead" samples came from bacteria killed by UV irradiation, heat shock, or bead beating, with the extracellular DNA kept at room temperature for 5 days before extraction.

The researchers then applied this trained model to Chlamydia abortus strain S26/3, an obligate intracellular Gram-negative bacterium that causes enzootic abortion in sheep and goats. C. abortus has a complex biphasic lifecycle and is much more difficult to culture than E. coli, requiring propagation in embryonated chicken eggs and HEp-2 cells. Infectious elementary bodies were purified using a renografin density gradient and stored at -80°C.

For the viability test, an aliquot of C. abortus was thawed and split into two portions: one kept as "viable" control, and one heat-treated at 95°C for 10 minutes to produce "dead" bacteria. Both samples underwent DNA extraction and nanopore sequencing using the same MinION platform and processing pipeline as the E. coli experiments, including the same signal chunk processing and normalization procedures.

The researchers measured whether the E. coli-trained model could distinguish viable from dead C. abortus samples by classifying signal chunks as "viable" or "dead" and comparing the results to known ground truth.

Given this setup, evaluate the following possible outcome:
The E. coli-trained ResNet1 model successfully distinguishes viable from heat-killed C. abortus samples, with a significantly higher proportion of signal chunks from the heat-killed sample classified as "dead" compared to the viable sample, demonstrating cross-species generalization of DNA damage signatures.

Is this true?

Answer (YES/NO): YES